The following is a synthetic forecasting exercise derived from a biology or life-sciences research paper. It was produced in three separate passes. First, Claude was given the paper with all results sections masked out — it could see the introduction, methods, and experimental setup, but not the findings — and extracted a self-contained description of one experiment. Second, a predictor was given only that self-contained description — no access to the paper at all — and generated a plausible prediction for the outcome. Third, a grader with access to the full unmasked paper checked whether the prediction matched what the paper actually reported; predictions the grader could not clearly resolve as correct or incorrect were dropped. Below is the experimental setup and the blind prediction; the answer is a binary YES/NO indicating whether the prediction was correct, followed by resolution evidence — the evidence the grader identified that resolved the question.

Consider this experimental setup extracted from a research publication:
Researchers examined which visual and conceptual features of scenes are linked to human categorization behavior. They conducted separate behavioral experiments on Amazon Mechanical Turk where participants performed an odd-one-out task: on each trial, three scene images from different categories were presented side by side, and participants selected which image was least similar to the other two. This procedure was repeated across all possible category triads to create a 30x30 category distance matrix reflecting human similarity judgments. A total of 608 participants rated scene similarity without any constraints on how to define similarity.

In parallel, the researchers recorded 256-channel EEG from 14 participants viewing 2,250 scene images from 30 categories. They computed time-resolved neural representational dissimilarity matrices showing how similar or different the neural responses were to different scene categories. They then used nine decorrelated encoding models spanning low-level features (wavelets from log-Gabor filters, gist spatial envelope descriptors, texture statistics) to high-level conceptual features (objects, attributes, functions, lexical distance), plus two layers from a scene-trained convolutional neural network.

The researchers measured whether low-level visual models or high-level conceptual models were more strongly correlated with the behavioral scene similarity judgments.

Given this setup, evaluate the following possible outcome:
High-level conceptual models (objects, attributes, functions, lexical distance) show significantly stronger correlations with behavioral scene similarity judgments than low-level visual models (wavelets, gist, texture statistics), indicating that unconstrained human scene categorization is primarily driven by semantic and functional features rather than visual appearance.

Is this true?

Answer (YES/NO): YES